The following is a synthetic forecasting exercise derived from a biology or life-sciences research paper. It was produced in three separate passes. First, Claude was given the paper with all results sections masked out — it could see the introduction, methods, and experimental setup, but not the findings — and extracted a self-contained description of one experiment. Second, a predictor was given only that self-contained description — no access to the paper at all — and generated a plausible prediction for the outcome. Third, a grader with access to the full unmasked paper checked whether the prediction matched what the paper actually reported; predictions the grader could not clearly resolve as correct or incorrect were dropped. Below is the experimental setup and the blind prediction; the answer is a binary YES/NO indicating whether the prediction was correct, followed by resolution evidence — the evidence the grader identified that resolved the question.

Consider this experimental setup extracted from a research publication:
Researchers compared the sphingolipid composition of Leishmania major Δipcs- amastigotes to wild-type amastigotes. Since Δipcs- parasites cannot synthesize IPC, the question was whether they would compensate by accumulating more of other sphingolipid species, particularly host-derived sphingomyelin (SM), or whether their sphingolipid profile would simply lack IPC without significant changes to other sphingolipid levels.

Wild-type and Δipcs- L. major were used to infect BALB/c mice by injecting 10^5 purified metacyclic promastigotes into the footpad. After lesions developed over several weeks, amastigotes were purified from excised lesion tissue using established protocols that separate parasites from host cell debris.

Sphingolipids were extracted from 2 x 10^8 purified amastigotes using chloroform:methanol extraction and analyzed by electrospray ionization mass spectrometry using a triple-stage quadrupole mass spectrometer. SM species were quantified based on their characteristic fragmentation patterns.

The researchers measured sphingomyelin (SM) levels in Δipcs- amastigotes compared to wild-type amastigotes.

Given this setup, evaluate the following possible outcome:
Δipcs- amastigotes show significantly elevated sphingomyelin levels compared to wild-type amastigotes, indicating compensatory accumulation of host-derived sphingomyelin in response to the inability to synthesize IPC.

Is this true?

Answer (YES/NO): NO